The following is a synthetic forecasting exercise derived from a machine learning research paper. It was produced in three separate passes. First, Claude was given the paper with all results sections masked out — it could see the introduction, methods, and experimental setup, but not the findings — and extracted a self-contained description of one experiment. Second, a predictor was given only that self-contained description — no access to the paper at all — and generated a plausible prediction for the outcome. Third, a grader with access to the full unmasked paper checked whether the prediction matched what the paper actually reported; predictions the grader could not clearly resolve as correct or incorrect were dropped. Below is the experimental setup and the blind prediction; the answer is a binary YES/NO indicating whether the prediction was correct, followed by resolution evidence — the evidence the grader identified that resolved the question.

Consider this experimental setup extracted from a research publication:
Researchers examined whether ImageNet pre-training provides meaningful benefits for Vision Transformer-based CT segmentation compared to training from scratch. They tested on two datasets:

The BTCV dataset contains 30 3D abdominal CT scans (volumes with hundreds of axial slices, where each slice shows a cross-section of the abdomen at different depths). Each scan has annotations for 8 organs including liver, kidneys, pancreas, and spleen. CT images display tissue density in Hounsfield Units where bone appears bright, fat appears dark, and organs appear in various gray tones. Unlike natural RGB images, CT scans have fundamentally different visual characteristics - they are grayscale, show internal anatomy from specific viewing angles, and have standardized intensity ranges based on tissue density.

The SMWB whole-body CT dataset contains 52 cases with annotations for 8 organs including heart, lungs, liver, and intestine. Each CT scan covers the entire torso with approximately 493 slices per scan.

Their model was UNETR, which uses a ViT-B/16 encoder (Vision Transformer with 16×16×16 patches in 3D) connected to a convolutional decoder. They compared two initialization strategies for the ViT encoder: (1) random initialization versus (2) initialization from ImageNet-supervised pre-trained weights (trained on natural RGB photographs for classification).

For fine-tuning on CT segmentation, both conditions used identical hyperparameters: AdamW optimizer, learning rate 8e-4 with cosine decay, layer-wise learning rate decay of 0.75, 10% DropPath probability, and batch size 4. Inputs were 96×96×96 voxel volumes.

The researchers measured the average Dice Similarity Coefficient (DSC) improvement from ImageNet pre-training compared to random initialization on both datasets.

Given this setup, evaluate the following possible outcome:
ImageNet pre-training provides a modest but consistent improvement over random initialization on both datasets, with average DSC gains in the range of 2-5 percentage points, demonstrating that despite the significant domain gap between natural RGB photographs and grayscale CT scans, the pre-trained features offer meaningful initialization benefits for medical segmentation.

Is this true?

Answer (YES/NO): NO